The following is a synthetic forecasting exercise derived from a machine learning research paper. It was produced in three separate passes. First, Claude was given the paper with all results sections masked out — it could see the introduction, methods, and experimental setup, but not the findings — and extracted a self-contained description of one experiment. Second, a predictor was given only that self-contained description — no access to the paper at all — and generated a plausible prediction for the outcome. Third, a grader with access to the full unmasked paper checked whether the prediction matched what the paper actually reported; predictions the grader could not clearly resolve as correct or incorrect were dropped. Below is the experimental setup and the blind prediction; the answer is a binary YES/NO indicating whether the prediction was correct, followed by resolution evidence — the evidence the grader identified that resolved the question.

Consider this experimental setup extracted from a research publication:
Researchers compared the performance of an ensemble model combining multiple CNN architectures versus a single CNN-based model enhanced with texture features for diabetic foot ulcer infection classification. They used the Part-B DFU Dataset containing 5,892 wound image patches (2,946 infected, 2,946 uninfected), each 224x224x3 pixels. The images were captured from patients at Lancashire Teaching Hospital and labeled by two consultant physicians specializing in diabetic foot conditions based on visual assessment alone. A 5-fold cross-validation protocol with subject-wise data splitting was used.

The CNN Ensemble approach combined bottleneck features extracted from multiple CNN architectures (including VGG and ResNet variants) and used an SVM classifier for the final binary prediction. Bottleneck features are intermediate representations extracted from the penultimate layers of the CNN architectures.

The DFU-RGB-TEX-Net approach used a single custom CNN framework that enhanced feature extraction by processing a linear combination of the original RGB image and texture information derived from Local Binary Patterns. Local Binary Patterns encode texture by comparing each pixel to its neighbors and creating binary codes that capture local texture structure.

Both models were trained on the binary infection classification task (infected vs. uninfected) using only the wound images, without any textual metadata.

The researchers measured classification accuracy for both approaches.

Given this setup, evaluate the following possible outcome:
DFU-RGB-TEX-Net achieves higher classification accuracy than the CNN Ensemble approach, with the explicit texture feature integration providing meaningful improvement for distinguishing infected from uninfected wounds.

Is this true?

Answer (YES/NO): YES